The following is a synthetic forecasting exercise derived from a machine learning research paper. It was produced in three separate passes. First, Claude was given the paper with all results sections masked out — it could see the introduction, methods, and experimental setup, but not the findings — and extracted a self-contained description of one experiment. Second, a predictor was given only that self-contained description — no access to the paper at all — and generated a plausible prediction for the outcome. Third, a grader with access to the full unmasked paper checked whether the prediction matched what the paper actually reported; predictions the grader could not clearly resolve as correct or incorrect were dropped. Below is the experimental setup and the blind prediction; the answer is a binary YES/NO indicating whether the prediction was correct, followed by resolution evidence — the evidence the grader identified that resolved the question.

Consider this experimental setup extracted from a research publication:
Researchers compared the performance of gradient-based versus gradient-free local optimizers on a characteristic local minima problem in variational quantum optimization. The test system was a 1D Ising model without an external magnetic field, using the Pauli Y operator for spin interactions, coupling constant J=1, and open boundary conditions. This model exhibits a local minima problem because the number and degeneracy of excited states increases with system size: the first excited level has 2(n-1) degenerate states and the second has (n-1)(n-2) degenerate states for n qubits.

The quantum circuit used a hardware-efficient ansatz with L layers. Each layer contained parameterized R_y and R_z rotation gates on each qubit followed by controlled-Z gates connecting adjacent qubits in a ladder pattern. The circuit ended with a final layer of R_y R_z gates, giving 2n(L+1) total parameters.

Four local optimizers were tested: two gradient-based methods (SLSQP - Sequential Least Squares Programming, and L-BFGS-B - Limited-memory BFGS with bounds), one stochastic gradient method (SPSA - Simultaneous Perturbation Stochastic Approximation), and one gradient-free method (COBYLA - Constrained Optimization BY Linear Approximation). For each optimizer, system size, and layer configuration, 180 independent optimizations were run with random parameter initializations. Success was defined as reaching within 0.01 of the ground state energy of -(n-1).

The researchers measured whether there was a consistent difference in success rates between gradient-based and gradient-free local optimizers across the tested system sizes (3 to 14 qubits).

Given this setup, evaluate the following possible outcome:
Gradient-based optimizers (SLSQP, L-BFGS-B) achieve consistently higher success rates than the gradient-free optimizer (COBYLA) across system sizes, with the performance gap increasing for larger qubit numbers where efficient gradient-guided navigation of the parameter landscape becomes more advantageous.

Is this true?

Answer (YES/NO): NO